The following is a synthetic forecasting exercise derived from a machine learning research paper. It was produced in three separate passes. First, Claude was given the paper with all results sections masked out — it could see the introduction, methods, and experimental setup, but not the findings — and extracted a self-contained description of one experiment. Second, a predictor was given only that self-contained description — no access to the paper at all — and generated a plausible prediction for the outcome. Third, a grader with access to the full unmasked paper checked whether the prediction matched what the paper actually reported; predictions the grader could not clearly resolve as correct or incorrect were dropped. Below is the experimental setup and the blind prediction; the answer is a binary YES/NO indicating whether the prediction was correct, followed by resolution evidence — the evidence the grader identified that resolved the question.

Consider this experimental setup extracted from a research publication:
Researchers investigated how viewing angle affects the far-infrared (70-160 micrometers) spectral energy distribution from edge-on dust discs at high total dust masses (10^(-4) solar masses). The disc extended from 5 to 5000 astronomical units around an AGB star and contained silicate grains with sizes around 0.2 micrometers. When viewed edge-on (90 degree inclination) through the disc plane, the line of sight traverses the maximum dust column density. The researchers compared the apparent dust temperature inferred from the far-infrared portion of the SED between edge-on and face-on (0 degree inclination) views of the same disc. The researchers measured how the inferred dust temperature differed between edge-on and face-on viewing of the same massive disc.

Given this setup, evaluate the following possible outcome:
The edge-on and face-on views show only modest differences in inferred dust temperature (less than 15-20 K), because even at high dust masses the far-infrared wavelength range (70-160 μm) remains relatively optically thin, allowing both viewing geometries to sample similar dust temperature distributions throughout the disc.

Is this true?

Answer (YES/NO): NO